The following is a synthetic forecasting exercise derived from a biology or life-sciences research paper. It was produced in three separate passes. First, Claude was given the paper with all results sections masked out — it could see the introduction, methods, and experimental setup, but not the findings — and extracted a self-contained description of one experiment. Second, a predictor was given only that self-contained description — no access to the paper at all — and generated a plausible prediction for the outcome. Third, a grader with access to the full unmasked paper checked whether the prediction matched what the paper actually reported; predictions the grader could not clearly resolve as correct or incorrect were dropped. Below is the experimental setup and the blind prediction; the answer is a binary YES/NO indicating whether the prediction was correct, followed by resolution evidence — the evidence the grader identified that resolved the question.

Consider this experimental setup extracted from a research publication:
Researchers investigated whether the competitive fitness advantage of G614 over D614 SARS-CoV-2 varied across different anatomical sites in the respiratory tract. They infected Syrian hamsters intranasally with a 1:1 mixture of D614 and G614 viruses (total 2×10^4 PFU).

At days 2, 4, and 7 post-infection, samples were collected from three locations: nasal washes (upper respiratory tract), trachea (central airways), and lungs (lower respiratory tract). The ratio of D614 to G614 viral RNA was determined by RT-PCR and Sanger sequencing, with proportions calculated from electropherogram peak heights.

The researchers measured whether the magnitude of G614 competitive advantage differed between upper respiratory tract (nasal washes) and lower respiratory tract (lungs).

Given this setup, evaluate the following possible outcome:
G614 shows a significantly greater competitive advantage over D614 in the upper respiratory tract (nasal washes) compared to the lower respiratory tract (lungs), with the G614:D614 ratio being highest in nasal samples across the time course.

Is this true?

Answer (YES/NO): NO